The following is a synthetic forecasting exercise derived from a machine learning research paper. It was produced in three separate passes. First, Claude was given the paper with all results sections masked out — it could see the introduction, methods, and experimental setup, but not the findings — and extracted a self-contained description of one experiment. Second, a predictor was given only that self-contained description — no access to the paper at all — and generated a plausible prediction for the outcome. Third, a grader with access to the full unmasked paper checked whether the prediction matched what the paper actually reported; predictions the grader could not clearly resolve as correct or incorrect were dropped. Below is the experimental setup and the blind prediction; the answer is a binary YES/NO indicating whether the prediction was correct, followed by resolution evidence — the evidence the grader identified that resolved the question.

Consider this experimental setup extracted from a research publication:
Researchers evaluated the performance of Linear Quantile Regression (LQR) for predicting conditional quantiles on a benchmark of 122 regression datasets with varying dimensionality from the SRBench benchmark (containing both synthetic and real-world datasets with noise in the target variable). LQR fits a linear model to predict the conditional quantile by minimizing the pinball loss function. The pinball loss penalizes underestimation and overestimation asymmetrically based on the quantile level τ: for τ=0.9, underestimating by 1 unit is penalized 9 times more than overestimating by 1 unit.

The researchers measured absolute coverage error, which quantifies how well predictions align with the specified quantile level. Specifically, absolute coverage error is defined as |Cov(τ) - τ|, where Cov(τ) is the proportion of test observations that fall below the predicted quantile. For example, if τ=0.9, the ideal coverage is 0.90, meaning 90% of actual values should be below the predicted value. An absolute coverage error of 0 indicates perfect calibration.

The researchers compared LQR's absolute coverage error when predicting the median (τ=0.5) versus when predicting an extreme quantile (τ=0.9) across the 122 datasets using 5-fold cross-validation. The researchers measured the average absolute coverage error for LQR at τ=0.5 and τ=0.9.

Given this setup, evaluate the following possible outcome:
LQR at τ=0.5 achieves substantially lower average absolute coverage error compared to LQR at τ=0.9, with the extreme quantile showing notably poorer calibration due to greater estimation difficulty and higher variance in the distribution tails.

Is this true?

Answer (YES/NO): YES